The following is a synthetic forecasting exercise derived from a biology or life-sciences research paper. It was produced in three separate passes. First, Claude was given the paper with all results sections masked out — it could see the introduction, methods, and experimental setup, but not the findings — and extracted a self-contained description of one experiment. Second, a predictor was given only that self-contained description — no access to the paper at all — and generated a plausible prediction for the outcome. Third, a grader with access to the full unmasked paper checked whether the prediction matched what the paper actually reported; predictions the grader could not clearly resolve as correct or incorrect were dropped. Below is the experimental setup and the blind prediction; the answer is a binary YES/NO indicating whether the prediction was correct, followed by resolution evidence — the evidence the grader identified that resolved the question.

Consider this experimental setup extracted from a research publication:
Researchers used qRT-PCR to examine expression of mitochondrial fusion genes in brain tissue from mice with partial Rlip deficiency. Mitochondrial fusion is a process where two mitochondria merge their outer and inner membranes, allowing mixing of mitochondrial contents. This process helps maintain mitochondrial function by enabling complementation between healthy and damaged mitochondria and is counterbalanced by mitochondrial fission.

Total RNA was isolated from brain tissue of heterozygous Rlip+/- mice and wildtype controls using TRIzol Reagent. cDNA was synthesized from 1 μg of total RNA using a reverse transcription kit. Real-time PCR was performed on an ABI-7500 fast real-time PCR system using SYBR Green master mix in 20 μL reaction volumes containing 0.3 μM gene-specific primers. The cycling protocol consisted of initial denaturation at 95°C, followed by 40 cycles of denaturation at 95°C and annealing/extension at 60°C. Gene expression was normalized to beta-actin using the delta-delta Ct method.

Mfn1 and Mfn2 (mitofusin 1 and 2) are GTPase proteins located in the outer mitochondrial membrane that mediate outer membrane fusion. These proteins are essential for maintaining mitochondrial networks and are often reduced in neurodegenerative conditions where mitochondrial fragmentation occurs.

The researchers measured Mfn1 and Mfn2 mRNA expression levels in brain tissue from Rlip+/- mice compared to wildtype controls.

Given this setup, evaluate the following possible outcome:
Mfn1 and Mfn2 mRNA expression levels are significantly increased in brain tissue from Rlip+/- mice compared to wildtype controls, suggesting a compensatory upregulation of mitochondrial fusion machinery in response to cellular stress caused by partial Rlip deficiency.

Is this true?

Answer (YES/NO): NO